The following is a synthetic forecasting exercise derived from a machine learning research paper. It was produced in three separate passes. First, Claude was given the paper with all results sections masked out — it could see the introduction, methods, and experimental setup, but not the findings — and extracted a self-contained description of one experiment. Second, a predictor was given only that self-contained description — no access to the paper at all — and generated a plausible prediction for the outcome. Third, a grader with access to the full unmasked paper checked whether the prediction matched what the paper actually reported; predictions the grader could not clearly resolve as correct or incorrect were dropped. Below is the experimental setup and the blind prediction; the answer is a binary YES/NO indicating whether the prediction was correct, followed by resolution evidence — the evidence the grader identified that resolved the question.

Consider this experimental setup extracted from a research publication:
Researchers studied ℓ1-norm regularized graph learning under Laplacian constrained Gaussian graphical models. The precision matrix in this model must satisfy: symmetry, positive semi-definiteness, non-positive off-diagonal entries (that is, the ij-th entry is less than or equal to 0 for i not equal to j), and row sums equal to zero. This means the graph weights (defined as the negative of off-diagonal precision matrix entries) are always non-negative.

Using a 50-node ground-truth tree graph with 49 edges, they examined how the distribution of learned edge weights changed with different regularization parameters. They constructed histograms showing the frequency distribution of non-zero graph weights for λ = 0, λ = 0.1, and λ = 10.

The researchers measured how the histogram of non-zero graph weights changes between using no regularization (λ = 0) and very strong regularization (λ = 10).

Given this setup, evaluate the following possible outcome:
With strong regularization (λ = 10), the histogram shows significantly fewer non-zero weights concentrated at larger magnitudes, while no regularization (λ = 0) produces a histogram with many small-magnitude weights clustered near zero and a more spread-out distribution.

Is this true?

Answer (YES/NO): NO